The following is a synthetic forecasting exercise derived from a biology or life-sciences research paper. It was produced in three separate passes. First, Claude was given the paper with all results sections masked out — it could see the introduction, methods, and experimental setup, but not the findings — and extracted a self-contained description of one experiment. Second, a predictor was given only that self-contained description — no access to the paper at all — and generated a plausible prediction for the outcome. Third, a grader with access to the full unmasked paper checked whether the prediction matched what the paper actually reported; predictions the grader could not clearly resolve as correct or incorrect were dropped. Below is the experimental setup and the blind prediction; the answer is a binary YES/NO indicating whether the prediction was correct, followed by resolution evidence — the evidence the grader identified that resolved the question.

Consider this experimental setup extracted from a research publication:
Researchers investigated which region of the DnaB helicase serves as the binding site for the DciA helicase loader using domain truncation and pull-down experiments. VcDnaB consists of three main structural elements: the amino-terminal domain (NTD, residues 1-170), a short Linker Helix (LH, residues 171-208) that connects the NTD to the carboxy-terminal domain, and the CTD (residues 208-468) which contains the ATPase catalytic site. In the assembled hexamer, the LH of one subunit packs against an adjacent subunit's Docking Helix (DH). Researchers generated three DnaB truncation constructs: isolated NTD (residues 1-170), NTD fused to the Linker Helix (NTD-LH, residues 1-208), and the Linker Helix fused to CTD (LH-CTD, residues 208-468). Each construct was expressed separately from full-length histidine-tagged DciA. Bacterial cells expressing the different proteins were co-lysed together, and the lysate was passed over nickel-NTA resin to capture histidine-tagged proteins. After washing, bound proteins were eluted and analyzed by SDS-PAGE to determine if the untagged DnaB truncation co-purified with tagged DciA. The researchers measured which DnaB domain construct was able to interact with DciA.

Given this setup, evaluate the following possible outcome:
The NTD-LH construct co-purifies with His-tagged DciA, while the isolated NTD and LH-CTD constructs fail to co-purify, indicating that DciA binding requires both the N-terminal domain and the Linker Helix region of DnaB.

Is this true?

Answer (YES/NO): NO